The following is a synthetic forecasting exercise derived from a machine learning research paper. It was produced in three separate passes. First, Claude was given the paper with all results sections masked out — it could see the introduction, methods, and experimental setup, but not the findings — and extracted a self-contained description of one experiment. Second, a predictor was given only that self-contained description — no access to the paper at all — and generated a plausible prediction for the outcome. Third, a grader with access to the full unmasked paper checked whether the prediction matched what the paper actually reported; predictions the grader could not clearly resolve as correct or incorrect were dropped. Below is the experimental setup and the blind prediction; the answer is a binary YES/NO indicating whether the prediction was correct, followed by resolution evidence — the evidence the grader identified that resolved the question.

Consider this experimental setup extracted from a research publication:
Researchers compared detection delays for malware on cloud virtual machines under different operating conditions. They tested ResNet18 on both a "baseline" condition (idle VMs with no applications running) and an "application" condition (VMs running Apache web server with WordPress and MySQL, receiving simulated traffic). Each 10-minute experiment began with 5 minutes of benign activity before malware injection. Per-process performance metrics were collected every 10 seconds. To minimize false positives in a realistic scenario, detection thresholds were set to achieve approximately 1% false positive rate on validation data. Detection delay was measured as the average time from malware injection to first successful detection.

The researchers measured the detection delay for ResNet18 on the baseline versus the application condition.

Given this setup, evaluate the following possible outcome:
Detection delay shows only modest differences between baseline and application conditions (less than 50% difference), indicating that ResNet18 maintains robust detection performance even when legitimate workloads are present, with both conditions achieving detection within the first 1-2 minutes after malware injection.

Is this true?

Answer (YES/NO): NO